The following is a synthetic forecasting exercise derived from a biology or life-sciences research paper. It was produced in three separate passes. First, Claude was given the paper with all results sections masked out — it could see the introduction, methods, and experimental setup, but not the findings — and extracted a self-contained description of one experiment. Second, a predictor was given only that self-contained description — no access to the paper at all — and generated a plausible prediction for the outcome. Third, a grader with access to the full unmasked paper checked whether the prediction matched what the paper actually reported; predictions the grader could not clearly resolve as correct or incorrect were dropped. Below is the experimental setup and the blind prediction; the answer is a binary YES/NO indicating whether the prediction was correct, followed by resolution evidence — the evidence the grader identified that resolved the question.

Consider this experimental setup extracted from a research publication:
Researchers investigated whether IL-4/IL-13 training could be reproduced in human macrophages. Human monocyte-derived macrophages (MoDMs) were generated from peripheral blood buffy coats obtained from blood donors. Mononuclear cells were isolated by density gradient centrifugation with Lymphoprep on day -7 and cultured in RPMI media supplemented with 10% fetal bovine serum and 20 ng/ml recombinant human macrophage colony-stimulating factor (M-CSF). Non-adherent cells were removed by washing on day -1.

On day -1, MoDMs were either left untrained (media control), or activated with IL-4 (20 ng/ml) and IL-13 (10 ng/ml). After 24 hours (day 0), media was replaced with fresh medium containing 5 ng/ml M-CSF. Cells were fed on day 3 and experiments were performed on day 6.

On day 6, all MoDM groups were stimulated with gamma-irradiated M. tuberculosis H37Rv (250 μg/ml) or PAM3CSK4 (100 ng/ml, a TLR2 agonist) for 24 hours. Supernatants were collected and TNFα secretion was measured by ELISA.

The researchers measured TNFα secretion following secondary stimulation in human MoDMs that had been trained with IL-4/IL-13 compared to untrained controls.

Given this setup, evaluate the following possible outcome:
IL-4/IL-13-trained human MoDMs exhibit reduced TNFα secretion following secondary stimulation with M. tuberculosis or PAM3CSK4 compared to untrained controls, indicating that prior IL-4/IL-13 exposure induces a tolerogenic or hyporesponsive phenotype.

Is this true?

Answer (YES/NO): NO